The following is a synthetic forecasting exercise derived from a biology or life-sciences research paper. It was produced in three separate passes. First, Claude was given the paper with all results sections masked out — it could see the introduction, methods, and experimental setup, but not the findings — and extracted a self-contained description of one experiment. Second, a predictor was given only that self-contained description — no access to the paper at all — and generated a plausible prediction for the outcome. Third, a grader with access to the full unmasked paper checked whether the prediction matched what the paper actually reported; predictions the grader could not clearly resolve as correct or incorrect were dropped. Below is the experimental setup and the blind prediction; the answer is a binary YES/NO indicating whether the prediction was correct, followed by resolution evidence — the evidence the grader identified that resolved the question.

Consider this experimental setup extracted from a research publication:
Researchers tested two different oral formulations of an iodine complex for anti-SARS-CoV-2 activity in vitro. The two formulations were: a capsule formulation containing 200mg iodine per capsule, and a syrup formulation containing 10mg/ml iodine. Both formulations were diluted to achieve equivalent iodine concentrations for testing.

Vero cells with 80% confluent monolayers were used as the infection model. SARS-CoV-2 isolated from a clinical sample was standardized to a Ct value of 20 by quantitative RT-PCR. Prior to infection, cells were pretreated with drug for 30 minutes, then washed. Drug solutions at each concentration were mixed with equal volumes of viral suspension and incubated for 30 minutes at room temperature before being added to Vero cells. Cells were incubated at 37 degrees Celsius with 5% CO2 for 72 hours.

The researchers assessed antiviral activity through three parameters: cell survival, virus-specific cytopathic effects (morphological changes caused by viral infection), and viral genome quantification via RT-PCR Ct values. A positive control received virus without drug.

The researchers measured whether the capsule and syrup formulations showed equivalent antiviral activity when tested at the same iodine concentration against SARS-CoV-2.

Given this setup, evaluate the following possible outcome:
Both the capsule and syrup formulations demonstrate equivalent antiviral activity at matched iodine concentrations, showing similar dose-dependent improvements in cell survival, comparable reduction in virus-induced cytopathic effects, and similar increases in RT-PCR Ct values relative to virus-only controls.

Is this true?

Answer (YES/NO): NO